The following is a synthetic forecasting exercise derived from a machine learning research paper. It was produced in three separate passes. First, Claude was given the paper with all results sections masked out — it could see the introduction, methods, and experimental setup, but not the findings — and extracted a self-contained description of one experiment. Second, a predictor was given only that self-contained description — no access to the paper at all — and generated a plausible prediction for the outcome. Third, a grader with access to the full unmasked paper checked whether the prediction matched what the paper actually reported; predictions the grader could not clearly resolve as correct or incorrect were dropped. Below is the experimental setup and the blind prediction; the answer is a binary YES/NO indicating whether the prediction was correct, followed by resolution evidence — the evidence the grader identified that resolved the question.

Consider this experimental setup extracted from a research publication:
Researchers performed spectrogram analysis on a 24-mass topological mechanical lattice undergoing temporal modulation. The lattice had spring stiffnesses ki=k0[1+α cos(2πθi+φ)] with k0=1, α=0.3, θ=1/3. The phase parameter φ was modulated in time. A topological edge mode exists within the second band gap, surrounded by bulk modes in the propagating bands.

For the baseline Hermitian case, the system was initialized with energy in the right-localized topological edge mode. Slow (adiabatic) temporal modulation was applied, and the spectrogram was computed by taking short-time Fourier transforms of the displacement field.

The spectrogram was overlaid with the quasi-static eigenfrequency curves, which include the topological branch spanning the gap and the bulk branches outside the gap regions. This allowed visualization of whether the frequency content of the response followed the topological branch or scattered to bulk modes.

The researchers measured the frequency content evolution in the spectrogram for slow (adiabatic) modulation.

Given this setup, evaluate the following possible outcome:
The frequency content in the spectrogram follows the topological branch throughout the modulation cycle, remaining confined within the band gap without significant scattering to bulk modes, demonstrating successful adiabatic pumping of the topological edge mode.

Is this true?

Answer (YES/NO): YES